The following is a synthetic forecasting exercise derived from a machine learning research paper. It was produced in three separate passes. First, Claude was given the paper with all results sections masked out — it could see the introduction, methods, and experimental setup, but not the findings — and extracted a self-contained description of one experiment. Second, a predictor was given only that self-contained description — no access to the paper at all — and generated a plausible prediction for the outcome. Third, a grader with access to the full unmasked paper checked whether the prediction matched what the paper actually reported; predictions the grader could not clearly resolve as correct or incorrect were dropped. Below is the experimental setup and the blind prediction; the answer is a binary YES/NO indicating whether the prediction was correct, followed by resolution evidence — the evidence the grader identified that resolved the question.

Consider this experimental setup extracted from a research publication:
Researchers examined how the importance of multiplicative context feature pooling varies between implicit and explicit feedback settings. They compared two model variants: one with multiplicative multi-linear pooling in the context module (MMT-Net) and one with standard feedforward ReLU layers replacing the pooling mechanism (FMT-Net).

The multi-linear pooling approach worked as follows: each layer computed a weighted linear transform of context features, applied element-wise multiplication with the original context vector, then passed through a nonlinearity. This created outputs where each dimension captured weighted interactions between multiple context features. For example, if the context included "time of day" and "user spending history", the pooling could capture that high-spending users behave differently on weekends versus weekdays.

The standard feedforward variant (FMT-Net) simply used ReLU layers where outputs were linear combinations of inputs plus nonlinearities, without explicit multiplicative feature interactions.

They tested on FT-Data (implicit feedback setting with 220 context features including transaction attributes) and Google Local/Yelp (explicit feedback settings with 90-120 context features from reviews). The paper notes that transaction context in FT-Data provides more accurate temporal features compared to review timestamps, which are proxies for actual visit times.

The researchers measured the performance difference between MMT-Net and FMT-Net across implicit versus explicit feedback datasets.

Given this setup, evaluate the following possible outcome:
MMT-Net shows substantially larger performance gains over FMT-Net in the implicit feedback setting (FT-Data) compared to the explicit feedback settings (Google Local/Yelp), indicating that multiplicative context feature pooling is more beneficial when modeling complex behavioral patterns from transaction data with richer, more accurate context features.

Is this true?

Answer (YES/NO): YES